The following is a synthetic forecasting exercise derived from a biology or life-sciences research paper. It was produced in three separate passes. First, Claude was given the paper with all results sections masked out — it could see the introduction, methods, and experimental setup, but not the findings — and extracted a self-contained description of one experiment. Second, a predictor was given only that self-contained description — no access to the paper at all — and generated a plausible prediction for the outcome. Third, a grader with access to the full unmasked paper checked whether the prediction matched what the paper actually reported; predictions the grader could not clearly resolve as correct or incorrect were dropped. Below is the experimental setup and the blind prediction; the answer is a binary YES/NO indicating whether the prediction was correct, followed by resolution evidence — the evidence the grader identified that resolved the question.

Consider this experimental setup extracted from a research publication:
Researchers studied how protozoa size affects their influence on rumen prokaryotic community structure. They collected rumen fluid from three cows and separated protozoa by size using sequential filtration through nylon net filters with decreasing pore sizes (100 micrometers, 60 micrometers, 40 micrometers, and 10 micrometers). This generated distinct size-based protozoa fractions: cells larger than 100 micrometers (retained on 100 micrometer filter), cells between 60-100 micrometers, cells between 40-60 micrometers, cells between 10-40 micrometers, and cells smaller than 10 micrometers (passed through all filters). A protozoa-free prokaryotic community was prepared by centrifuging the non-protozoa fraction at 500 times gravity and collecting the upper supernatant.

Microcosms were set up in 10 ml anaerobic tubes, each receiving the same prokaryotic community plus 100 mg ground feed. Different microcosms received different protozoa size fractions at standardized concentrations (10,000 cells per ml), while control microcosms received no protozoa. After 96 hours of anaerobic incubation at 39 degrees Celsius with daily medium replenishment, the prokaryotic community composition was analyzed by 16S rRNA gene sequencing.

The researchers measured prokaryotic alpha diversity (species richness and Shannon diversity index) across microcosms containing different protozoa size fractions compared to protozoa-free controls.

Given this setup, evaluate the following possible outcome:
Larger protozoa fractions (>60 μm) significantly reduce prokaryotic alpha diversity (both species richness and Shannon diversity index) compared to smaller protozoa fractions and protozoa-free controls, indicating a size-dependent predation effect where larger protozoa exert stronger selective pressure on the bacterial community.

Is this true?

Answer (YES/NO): NO